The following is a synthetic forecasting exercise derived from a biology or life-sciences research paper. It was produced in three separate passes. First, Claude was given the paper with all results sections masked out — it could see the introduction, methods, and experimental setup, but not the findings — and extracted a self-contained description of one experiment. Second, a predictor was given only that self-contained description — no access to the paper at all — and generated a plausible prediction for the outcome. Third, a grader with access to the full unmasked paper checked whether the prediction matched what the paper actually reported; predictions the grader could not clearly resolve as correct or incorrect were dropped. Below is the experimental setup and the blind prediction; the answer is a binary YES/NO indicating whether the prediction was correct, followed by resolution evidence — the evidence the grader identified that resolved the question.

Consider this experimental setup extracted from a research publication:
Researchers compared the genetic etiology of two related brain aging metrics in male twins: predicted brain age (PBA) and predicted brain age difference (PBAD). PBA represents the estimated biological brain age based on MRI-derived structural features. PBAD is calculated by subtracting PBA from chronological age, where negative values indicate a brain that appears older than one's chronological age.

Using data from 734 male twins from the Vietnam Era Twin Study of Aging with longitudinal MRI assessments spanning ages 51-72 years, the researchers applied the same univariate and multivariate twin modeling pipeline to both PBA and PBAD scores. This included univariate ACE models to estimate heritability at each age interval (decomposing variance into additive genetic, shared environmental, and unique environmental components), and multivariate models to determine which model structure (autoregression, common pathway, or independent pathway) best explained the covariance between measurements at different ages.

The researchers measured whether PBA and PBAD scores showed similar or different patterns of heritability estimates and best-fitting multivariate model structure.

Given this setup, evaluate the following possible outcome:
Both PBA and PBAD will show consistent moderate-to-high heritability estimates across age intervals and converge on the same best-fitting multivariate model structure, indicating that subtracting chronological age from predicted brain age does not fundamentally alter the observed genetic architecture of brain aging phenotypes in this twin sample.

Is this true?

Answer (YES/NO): YES